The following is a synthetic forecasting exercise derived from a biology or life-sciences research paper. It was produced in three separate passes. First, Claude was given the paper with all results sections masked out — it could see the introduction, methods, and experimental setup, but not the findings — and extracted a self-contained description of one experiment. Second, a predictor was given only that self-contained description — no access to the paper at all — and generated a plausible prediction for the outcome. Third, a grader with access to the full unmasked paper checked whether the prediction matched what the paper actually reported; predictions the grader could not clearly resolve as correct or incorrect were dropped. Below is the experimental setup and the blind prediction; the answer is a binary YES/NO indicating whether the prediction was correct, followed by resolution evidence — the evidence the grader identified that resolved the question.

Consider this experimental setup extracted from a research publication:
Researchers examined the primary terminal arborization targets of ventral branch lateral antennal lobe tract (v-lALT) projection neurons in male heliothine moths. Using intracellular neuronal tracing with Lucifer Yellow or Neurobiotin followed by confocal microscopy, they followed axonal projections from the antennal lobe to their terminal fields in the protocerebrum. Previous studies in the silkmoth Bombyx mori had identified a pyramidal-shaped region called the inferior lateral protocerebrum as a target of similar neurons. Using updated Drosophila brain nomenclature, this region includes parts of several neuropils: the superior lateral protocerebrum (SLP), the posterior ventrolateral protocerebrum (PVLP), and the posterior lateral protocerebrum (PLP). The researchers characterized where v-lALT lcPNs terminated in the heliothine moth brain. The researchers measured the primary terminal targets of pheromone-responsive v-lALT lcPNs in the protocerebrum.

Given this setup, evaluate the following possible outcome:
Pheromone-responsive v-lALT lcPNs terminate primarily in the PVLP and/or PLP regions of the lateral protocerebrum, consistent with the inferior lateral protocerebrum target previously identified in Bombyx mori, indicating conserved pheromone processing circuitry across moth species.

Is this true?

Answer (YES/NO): NO